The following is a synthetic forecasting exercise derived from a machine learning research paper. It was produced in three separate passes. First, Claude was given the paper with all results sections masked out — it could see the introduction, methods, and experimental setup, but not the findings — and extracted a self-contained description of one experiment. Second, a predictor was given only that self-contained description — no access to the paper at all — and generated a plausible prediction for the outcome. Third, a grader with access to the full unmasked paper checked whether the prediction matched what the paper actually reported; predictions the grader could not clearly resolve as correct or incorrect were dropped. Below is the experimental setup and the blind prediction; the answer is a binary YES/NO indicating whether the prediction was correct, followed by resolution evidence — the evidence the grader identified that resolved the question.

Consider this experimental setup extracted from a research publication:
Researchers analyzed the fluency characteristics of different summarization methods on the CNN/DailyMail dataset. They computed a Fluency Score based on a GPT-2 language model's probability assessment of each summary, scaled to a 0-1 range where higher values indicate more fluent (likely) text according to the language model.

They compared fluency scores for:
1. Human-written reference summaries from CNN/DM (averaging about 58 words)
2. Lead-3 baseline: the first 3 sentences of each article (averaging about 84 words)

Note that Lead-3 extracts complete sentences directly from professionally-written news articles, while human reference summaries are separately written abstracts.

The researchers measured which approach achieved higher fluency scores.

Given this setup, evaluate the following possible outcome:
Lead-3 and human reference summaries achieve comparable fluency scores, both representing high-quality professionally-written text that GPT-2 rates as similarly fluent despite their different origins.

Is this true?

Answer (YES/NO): NO